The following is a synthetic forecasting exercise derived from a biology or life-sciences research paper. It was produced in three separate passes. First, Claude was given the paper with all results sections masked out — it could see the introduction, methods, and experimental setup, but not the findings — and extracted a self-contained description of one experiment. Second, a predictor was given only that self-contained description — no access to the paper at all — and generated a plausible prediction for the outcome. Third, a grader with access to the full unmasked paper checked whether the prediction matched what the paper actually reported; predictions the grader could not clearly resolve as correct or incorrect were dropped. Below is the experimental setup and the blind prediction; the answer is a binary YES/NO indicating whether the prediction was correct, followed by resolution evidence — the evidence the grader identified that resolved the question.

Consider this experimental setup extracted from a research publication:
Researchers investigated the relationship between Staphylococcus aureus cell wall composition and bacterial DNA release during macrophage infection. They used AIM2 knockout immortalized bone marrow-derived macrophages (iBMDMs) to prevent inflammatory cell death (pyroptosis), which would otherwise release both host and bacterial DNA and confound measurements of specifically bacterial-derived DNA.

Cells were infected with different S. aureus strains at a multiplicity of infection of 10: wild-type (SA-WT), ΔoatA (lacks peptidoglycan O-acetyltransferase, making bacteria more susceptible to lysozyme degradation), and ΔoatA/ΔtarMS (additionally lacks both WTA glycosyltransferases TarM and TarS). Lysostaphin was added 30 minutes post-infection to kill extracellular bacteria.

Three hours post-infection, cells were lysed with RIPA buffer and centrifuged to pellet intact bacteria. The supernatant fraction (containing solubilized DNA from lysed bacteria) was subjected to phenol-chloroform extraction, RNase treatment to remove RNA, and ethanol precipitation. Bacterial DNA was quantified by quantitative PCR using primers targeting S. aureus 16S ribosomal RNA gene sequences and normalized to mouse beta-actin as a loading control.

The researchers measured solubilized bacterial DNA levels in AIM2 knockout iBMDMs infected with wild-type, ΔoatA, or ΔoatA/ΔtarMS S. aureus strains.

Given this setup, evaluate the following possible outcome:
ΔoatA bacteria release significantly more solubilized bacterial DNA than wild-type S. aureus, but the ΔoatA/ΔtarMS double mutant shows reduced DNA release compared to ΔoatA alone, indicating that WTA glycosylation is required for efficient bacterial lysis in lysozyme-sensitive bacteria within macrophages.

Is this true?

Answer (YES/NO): NO